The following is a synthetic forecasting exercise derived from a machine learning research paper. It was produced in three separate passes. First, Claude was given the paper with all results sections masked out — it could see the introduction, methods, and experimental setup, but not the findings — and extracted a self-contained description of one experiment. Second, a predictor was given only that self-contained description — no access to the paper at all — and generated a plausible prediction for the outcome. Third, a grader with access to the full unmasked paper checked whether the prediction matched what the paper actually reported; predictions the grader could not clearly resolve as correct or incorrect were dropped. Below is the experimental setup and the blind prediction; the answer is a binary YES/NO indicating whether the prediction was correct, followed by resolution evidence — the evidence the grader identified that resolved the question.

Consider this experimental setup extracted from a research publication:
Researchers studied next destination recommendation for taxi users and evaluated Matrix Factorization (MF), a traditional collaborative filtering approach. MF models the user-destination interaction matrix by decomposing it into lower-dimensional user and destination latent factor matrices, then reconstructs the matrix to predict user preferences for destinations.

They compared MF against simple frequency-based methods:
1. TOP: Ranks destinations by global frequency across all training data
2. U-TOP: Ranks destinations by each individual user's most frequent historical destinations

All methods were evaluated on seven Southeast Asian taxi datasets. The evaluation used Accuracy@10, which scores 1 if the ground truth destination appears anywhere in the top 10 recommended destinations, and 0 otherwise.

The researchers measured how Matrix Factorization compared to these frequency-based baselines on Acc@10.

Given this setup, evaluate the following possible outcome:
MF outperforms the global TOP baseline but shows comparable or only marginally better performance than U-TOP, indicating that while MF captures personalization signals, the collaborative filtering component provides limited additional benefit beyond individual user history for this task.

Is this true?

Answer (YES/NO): NO